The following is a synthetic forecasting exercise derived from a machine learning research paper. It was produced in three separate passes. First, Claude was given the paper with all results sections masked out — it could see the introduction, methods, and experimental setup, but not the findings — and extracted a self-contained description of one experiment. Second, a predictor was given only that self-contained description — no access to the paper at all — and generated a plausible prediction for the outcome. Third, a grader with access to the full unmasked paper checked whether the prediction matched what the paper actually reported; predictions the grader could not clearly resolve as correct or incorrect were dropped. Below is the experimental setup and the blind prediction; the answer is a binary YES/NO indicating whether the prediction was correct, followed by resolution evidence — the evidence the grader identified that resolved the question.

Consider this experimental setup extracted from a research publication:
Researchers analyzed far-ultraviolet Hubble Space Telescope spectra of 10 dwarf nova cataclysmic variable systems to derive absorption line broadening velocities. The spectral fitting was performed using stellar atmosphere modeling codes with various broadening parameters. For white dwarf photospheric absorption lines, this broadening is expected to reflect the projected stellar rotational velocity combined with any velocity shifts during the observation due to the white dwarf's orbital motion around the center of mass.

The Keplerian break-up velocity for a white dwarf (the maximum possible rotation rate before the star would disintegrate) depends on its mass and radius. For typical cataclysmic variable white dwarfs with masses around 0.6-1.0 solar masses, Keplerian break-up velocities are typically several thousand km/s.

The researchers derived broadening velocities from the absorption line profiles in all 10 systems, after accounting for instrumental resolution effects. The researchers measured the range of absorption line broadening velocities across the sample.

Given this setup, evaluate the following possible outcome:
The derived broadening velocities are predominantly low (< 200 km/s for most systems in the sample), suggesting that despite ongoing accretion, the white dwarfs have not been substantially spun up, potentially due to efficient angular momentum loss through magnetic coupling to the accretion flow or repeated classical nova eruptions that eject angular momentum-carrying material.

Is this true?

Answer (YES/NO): NO